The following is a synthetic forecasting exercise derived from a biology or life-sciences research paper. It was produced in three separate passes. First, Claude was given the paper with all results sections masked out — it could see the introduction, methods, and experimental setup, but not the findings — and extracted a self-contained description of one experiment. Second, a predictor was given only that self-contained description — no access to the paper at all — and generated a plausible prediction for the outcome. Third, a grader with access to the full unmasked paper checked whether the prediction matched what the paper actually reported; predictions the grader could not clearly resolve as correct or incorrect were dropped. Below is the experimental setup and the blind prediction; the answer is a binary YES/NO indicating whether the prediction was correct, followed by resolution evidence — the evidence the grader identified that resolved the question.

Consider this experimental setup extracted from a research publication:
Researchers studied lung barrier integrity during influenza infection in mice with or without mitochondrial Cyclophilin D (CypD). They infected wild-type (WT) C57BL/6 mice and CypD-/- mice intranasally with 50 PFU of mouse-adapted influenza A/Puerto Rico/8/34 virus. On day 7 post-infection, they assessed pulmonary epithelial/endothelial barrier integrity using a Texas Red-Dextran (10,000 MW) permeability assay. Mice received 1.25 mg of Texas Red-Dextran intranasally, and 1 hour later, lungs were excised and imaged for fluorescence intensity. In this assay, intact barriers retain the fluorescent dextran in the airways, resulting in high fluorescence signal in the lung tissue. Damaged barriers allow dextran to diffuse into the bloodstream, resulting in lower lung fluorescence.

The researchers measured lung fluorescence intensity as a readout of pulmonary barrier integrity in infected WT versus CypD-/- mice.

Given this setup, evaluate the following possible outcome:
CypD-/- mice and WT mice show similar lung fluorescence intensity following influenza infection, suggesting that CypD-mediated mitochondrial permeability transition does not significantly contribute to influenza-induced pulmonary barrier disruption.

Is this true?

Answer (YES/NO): NO